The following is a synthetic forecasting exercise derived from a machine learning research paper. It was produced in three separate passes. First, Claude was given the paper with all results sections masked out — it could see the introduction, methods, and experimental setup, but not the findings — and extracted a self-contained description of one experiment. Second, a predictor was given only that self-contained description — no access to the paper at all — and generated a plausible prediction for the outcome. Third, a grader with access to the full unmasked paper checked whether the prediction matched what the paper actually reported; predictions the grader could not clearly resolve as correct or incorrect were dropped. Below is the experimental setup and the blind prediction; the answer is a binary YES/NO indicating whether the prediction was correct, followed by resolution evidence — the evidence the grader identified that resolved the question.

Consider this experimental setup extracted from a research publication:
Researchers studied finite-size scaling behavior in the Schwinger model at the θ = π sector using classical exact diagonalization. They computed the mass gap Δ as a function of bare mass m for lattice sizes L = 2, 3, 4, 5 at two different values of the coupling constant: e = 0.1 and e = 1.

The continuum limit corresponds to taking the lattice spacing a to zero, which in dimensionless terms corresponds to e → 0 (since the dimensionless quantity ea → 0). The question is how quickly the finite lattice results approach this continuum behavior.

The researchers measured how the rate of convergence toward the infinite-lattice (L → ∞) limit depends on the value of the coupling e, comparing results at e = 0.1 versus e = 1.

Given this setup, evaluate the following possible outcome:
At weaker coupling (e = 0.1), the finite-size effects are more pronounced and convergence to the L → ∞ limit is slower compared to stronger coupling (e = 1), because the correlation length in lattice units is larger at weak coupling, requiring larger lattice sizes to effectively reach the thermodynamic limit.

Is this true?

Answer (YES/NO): YES